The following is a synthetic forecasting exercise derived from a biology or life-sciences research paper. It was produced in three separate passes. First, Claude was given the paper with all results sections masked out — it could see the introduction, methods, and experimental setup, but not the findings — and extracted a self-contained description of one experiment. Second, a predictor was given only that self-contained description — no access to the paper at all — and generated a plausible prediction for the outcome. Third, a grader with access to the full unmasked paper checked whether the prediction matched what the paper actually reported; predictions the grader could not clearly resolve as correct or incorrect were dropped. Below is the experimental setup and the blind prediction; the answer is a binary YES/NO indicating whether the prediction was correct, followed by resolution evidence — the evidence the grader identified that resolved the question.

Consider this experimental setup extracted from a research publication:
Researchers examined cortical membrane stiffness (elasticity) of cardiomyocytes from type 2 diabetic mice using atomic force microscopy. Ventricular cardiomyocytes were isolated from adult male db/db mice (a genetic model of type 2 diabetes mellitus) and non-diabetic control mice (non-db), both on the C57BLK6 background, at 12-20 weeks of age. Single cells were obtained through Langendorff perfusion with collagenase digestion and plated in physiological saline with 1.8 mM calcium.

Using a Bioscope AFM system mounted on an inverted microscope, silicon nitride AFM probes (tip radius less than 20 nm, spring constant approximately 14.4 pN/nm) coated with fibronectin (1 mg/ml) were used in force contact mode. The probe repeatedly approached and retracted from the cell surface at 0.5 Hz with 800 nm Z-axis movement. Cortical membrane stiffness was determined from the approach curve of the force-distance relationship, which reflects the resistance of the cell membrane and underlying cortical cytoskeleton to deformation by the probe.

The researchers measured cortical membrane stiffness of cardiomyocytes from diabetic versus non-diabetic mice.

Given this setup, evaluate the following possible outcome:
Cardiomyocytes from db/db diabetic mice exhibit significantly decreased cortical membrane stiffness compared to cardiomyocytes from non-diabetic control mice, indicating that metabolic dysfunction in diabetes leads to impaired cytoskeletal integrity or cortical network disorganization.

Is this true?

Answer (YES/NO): NO